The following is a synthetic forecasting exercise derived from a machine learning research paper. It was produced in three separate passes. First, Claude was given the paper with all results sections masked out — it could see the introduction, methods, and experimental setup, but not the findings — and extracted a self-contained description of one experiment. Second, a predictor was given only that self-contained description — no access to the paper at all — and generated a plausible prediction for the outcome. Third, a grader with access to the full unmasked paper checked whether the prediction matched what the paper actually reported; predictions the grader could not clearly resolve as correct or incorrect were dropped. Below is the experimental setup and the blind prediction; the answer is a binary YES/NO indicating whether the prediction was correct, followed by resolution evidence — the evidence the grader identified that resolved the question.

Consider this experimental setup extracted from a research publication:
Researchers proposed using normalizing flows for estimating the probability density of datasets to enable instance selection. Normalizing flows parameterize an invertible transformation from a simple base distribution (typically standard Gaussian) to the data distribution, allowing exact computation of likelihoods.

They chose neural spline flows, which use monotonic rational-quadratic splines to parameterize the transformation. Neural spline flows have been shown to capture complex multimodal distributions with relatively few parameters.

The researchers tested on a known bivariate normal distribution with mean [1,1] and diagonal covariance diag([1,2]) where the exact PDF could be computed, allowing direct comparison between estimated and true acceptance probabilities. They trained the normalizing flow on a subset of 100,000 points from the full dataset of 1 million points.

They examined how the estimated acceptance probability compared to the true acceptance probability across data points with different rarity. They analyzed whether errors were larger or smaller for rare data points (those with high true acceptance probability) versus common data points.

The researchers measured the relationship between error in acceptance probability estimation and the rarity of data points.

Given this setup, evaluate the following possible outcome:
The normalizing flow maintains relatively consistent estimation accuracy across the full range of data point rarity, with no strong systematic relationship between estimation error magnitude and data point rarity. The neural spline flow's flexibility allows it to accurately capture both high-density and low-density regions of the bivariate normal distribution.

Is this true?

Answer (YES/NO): NO